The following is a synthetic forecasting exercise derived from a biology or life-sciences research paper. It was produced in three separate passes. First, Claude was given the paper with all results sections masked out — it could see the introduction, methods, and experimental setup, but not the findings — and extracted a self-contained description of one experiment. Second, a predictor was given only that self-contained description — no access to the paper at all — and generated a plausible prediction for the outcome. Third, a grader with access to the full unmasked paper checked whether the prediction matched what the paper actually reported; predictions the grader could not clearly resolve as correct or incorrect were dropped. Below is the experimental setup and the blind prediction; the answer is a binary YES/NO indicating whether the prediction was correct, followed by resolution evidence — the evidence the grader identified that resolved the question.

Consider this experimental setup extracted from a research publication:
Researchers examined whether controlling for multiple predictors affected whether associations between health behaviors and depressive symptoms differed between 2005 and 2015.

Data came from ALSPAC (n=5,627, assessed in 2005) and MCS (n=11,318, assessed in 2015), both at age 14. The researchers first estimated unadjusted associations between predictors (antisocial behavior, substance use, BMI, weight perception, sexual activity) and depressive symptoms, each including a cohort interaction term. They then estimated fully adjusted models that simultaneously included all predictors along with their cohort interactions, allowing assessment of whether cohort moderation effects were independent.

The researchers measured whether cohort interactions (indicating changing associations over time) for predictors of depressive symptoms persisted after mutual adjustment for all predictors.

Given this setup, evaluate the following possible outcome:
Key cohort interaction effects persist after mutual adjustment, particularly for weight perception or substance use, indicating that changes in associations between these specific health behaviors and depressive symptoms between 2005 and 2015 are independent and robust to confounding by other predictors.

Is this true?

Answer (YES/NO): YES